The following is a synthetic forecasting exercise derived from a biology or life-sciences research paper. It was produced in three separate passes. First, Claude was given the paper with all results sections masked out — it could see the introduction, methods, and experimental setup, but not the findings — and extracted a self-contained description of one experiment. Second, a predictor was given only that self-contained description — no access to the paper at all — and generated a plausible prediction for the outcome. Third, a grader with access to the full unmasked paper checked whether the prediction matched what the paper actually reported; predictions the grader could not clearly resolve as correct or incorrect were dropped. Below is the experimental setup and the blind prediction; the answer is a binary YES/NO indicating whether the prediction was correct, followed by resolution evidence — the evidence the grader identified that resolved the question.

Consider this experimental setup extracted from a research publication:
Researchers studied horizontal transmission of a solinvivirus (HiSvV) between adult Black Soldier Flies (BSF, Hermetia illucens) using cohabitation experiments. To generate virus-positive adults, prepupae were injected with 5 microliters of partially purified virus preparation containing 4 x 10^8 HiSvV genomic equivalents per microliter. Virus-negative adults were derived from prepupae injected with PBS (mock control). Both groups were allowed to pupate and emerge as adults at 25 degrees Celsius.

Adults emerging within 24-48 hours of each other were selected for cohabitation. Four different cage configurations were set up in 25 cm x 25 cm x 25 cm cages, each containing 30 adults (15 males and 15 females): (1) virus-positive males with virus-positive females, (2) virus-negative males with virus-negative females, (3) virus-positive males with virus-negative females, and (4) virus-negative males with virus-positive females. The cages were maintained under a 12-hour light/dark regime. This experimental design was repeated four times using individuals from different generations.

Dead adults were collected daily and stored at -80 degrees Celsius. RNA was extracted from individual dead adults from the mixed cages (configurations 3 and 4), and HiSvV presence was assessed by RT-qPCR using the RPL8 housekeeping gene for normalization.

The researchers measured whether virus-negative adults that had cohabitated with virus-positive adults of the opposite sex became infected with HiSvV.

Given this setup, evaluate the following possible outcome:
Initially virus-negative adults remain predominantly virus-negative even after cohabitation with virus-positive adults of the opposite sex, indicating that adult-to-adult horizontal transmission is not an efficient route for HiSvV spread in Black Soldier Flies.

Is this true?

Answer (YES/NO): NO